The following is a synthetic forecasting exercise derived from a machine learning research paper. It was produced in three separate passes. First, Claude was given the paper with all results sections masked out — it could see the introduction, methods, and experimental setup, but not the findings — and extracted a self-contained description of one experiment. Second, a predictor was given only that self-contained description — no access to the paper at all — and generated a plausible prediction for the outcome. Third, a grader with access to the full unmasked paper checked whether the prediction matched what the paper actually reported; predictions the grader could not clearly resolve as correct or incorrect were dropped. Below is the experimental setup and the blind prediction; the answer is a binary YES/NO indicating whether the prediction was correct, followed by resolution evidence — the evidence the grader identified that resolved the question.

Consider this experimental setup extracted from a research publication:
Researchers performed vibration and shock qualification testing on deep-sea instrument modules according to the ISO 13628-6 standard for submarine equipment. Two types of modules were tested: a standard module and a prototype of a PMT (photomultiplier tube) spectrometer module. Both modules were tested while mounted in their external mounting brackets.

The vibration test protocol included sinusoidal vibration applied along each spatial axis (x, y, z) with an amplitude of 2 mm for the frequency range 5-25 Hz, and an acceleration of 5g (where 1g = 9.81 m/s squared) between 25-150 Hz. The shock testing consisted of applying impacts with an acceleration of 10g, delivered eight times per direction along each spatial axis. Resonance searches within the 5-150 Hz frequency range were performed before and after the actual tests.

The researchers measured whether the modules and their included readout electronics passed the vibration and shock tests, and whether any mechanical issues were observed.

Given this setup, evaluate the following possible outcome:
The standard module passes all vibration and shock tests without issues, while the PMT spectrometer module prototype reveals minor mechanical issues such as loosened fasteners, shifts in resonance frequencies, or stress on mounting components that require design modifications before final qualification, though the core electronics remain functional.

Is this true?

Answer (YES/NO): NO